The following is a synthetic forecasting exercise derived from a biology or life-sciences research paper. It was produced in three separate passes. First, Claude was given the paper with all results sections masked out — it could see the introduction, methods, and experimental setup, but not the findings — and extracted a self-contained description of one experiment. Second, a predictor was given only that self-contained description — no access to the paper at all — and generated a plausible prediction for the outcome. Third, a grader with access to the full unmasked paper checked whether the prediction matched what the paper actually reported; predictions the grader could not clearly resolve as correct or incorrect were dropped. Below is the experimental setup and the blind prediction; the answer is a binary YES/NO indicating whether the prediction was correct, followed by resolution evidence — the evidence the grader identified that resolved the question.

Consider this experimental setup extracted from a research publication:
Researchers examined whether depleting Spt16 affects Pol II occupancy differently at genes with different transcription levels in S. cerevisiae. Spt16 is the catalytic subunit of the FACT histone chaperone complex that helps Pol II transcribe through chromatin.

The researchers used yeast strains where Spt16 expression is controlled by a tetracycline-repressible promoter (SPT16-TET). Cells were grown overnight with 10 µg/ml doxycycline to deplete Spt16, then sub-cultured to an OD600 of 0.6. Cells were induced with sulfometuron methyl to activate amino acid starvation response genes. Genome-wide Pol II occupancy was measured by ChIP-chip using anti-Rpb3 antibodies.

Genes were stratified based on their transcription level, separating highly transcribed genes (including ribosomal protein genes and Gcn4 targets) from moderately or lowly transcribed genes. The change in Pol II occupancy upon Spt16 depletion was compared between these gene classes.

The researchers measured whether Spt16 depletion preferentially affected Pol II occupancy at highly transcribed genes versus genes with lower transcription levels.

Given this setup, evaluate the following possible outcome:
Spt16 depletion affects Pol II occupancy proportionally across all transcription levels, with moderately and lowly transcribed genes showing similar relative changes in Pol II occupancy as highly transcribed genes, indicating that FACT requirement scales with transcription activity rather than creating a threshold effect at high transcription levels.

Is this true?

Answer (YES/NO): NO